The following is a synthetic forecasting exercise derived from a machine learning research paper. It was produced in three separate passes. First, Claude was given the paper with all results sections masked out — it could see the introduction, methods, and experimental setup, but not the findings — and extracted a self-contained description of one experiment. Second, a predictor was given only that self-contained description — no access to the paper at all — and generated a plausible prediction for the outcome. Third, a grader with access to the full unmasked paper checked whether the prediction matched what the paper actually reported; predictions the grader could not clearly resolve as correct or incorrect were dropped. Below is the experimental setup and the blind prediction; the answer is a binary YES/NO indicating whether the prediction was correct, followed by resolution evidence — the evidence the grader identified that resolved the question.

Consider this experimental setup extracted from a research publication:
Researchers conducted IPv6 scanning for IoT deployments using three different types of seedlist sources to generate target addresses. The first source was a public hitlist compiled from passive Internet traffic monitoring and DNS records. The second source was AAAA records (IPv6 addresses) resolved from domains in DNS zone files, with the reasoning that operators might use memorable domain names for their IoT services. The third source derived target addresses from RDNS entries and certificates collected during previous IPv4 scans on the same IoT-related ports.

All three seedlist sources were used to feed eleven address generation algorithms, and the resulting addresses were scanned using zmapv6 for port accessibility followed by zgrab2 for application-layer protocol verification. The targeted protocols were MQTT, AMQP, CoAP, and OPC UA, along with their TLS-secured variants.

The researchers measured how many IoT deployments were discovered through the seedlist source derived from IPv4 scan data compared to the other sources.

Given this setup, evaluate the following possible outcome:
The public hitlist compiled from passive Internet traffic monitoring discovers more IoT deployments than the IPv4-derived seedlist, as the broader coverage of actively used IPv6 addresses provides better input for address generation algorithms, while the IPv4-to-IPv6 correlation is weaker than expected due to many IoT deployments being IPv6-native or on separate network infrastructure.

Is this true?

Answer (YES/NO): YES